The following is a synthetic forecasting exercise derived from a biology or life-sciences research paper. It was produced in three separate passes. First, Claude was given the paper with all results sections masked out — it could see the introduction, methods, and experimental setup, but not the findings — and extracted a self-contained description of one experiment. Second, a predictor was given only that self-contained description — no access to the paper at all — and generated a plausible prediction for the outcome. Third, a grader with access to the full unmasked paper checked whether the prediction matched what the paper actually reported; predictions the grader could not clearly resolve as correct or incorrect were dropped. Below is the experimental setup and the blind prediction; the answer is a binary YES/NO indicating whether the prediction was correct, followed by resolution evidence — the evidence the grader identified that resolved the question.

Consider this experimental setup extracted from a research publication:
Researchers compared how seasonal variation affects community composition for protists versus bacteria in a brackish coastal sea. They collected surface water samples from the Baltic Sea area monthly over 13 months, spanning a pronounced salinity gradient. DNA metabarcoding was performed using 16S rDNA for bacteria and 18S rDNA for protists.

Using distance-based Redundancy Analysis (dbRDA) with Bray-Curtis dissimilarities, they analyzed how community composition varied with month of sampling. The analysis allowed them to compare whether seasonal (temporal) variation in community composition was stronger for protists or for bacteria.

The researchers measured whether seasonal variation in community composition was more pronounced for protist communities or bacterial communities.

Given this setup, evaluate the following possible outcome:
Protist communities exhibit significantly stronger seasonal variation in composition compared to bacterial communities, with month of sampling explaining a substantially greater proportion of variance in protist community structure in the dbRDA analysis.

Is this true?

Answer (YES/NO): YES